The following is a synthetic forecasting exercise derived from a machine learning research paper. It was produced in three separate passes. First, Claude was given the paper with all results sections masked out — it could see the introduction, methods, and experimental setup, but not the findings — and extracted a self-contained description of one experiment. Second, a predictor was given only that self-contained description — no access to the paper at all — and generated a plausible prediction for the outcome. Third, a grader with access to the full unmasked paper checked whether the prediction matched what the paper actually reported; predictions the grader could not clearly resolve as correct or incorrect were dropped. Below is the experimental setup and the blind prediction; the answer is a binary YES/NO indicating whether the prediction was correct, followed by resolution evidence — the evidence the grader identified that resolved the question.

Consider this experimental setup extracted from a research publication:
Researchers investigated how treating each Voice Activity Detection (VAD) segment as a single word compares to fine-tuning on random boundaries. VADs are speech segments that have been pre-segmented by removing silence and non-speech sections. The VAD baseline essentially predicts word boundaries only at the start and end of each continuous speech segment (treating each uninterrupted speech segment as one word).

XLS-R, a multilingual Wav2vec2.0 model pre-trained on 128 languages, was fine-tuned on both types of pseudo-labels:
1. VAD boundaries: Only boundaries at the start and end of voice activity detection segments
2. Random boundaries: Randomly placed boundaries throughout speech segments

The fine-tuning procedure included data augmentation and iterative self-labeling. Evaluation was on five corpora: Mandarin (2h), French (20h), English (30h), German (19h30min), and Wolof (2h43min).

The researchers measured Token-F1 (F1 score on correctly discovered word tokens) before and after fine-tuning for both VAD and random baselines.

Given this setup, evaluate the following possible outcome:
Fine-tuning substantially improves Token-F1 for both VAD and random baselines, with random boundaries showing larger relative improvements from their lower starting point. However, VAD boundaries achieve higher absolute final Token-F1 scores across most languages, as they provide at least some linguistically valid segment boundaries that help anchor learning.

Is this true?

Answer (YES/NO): NO